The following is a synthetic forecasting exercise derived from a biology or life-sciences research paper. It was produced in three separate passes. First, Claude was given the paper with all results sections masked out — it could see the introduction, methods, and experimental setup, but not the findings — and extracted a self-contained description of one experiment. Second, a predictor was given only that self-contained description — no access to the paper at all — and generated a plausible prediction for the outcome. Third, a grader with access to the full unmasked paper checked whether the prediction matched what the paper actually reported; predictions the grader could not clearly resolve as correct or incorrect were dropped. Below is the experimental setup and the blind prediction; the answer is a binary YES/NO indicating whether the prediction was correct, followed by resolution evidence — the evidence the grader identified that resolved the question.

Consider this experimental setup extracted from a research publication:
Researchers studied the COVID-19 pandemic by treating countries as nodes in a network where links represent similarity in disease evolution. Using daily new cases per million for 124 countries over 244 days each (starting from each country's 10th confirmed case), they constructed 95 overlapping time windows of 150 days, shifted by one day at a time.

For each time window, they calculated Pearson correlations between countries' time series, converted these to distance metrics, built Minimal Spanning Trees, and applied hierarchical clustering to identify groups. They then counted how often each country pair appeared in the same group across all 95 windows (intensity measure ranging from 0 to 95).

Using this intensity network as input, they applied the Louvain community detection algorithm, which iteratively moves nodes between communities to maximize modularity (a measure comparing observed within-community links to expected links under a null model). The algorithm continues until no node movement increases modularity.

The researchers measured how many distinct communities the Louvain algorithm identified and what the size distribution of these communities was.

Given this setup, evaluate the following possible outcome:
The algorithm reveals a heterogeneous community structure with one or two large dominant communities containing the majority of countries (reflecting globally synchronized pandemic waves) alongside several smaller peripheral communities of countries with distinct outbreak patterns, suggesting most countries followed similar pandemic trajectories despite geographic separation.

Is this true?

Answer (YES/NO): NO